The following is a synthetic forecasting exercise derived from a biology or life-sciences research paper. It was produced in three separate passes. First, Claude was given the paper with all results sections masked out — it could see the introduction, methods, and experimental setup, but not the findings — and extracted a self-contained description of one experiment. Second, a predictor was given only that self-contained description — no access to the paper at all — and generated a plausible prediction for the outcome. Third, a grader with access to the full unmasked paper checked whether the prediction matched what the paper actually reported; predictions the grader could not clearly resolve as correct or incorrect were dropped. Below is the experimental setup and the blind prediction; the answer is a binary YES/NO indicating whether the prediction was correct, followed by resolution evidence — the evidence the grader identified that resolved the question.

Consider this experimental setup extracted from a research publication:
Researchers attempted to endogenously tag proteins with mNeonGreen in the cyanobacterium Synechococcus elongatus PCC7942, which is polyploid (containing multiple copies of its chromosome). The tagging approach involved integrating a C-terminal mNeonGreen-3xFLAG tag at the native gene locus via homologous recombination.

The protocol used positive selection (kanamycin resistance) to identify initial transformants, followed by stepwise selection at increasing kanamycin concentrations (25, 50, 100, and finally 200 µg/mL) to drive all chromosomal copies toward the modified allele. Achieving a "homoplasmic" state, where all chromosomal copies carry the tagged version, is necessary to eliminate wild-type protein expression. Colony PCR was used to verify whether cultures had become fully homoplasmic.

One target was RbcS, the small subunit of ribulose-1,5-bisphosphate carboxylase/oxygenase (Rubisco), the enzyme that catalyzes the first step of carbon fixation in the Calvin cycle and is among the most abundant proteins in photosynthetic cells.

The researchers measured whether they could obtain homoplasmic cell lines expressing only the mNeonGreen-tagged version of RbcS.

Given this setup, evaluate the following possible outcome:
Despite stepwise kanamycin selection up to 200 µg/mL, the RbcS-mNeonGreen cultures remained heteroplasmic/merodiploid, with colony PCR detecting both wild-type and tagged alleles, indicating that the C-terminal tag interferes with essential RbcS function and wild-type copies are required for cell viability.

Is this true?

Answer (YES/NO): YES